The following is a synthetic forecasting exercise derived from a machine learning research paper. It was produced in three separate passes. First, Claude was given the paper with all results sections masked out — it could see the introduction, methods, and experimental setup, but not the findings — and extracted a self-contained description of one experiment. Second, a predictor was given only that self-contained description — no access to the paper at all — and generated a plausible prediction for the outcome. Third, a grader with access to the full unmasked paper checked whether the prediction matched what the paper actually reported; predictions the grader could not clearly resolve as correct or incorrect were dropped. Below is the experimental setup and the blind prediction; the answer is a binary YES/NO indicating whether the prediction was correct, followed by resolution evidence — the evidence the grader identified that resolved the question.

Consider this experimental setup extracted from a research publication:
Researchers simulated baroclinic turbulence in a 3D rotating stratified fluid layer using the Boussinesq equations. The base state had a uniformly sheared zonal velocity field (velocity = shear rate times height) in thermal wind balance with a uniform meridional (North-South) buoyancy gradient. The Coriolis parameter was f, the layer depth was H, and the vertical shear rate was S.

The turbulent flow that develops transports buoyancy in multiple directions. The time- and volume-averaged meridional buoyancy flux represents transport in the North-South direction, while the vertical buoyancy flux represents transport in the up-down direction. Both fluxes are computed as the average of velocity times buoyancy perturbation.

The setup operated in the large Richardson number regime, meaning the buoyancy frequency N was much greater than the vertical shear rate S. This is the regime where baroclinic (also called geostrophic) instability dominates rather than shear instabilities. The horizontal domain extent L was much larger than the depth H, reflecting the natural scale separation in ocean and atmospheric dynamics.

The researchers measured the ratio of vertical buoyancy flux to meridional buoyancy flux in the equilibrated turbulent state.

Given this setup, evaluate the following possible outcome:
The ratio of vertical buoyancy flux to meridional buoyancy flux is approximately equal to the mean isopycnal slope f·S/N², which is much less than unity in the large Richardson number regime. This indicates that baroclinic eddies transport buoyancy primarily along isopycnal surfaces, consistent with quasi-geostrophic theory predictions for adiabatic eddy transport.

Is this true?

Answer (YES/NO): YES